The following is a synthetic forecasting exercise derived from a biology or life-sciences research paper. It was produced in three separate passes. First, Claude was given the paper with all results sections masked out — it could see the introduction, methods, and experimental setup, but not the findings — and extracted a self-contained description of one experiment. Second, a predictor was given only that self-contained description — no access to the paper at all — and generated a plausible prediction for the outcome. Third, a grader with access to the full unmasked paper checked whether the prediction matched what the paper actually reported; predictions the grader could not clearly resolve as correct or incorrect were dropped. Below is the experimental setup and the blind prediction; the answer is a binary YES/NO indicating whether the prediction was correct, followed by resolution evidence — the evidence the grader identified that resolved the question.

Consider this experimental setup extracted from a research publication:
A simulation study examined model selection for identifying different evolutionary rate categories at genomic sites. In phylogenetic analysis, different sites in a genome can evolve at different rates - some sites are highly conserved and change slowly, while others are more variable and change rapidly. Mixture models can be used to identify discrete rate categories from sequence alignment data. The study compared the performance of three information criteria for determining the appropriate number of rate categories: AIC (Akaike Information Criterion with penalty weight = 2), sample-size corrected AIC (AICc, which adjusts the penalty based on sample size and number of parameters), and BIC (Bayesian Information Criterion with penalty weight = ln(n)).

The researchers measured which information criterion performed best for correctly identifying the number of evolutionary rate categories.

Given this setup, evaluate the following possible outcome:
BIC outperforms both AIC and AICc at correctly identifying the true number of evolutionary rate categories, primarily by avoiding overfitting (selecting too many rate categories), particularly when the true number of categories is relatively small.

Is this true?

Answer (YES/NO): NO